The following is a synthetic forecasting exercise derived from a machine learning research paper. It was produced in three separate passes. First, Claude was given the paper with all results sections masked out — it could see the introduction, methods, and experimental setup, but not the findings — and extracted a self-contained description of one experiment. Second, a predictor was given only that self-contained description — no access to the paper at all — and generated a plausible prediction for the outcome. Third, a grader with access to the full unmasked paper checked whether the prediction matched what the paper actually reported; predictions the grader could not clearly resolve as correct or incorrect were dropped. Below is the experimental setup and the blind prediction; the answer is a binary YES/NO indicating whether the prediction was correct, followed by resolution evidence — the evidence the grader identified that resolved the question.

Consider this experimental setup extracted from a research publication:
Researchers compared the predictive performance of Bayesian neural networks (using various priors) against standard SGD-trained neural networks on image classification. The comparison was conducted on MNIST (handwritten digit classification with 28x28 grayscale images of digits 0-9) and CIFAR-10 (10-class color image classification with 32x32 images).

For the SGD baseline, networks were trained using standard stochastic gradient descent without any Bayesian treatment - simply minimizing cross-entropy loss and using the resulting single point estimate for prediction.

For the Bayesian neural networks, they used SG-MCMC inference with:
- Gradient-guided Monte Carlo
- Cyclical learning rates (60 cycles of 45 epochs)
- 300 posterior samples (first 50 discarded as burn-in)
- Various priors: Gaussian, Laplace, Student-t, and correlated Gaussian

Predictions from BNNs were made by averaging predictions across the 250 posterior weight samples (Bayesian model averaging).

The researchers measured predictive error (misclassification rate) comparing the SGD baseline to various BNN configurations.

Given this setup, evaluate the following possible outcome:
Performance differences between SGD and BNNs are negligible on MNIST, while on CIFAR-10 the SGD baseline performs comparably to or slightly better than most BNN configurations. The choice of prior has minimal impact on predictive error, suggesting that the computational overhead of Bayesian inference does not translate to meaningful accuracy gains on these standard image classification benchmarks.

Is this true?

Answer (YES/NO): NO